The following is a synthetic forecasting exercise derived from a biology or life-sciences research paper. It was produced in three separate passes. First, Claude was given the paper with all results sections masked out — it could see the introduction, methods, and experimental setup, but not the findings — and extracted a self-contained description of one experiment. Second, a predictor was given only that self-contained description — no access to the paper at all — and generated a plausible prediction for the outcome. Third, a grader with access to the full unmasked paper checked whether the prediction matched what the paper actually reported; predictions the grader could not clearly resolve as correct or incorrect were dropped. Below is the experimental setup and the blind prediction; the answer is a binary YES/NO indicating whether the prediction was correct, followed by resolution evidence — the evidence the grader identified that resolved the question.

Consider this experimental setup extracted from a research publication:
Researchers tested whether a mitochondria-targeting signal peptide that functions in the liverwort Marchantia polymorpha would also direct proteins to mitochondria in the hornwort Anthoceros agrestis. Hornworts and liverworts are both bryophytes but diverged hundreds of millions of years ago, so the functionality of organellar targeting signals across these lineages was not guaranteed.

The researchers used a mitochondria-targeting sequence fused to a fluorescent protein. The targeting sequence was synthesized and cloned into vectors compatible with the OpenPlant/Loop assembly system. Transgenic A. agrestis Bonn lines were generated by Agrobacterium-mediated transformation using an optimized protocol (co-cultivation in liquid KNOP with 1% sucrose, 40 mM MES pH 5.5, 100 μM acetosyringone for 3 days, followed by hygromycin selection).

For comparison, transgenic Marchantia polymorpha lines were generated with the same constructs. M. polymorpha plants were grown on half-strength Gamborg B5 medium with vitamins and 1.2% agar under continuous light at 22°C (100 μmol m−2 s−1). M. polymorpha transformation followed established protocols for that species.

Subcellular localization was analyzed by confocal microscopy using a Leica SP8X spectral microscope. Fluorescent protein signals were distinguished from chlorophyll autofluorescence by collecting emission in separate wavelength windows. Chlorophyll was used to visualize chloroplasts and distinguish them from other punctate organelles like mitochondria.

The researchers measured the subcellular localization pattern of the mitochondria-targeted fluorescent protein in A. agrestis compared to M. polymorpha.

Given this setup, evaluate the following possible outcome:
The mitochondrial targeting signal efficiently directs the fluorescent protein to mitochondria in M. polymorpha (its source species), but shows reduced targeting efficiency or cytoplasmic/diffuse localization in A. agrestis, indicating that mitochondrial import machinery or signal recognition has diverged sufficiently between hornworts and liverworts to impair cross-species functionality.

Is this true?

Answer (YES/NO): YES